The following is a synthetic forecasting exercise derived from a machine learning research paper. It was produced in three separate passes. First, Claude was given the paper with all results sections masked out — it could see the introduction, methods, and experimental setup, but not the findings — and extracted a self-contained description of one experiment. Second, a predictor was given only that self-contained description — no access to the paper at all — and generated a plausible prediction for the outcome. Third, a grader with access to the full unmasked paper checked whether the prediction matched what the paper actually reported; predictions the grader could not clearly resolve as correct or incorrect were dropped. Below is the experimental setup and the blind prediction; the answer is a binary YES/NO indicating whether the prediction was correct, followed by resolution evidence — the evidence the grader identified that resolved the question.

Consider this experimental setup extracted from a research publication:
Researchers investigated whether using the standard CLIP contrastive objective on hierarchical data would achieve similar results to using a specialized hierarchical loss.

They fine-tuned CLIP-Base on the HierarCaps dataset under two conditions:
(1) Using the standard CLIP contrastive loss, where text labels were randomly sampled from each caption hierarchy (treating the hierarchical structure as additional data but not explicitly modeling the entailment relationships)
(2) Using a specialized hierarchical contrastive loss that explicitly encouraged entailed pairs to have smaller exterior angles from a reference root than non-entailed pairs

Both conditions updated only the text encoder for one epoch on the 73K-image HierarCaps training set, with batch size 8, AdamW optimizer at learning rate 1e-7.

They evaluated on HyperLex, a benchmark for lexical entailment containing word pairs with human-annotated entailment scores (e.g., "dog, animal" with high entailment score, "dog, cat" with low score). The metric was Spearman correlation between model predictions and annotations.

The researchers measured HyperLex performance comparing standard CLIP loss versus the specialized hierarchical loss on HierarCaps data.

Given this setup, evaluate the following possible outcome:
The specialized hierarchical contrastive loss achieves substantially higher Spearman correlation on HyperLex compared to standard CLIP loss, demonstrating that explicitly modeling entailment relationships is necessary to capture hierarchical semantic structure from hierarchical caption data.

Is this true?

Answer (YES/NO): YES